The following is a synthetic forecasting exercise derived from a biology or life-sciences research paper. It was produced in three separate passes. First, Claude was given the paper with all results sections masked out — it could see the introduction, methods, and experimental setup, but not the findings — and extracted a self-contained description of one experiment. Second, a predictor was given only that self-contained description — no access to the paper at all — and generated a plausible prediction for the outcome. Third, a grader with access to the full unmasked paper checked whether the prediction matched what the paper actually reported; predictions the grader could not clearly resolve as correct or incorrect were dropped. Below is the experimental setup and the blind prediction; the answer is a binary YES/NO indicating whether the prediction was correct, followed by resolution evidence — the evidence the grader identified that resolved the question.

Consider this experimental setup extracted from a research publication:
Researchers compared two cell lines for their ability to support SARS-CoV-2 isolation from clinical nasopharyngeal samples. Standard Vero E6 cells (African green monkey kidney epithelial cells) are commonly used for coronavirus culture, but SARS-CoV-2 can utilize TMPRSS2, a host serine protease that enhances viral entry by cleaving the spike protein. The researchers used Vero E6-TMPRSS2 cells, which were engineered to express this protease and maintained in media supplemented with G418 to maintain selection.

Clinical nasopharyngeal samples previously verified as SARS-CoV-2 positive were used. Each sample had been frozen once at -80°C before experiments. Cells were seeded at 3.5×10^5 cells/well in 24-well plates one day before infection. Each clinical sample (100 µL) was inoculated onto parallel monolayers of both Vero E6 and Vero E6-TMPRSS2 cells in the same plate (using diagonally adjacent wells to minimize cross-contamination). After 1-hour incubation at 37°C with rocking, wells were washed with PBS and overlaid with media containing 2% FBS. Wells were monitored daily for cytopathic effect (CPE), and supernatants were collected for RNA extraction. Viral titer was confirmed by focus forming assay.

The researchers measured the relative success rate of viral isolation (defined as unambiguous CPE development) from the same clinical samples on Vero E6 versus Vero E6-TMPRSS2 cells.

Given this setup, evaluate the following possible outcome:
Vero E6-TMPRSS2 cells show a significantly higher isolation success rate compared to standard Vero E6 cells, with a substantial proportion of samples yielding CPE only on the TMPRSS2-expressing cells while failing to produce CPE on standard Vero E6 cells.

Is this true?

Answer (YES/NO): YES